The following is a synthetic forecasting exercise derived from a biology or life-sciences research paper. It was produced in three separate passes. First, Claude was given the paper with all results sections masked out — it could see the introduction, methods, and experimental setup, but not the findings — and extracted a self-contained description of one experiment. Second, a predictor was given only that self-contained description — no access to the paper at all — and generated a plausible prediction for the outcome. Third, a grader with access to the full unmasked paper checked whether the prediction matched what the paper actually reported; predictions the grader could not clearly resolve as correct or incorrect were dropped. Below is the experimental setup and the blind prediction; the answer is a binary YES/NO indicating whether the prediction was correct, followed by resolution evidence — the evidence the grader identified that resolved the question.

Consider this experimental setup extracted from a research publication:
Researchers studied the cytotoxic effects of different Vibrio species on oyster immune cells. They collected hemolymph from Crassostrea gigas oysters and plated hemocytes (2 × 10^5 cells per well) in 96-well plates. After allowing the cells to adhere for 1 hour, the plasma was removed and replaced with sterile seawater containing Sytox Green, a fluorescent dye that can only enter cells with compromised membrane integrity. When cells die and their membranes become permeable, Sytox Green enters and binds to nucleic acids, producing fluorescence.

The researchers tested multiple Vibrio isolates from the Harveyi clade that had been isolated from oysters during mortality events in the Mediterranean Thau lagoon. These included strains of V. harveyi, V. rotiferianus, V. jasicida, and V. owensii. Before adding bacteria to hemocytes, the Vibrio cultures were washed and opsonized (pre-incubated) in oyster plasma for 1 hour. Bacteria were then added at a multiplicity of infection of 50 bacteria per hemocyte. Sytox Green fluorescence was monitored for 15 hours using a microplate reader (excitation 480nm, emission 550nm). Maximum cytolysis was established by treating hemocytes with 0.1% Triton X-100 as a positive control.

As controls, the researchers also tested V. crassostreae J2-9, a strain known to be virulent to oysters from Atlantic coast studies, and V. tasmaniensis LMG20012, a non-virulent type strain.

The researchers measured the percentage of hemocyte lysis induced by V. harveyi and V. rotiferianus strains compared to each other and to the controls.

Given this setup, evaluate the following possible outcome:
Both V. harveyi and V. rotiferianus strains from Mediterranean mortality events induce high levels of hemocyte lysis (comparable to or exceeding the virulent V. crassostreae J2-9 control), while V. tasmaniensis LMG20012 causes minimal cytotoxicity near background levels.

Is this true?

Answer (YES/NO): NO